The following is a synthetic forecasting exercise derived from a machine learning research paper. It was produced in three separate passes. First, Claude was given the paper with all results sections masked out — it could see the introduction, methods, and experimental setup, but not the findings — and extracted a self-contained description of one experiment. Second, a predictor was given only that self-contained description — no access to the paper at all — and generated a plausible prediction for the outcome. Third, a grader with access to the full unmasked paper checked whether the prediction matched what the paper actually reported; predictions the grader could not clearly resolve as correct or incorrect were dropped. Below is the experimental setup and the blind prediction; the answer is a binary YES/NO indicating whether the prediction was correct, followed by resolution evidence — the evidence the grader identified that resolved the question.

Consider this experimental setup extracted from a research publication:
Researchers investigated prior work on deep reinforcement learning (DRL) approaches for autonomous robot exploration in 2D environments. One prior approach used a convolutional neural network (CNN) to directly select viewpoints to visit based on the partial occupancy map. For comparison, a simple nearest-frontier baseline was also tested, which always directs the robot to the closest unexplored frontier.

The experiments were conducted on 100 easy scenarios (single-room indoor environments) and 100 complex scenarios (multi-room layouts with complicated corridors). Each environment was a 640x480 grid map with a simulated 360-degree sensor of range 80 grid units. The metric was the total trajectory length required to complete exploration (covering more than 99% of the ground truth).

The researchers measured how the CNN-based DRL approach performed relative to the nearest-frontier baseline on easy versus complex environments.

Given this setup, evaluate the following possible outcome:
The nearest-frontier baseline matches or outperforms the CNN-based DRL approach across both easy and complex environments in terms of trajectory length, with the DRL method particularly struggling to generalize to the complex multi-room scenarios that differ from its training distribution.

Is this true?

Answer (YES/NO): NO